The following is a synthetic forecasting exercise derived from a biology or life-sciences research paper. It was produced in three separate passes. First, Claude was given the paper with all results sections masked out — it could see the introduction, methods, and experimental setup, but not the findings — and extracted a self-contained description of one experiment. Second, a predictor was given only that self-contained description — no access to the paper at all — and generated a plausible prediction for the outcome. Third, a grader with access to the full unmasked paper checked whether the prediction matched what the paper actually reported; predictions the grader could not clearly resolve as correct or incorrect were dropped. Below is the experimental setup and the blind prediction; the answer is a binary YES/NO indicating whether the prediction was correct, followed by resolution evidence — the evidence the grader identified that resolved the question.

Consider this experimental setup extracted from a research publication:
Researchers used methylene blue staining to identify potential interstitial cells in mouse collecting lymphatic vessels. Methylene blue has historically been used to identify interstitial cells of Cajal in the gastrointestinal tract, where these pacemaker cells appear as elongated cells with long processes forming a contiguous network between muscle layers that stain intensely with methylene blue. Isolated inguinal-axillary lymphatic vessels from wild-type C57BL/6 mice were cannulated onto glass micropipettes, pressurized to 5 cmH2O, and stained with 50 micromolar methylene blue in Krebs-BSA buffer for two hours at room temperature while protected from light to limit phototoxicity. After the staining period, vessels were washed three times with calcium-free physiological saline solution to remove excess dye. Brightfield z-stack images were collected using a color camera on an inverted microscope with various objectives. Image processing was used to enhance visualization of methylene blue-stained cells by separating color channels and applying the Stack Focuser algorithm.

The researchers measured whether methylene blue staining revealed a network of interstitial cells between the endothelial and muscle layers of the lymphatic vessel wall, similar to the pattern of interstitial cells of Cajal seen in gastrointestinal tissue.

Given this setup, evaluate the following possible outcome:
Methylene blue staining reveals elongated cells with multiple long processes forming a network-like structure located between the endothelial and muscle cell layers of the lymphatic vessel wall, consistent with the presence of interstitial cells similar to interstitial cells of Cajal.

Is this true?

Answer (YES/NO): NO